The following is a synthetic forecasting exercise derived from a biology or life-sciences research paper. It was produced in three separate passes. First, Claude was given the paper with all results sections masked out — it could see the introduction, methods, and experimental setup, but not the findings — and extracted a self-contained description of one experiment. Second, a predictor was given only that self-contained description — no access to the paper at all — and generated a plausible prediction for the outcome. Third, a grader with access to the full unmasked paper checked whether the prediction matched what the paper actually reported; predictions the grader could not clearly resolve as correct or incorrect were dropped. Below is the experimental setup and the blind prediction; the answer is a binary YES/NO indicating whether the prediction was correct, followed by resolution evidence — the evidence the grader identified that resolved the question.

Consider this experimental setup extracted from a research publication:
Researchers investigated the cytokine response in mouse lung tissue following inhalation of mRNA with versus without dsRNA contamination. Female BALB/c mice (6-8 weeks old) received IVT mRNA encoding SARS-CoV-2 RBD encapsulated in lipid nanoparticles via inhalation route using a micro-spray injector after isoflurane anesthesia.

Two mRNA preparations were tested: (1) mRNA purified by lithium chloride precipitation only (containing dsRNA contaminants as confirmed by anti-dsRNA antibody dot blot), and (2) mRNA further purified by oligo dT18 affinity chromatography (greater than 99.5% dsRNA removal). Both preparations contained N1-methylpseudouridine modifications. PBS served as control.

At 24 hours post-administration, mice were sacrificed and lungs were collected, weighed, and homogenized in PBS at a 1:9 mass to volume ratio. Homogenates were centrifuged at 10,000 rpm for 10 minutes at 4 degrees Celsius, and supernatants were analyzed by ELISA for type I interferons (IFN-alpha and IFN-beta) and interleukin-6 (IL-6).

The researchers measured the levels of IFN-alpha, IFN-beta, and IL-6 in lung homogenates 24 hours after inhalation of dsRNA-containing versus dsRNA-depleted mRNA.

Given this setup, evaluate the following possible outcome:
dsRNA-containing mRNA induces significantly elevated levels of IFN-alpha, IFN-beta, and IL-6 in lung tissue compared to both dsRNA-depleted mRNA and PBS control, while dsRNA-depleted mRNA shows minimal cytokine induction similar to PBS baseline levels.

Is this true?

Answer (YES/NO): YES